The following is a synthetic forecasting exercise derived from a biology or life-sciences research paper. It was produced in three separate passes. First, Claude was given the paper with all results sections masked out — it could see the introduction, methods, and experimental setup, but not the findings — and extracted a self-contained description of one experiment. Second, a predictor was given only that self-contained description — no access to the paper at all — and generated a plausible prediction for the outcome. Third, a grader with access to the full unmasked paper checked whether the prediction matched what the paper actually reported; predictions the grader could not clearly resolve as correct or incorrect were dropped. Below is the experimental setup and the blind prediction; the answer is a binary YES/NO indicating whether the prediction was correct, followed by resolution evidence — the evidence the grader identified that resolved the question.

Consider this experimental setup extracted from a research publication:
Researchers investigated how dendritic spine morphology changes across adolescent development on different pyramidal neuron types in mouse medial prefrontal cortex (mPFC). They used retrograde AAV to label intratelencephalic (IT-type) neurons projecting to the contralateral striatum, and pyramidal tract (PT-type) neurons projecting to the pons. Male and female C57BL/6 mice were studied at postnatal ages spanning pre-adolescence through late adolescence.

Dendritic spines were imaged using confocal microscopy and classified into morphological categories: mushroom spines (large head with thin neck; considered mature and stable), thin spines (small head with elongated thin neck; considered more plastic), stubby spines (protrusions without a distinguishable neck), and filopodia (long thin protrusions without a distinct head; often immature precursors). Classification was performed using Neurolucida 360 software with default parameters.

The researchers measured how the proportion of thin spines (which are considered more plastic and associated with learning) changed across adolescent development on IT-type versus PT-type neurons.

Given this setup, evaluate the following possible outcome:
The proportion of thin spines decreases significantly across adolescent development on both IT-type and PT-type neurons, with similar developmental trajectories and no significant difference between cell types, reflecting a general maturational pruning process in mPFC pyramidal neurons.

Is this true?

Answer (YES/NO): NO